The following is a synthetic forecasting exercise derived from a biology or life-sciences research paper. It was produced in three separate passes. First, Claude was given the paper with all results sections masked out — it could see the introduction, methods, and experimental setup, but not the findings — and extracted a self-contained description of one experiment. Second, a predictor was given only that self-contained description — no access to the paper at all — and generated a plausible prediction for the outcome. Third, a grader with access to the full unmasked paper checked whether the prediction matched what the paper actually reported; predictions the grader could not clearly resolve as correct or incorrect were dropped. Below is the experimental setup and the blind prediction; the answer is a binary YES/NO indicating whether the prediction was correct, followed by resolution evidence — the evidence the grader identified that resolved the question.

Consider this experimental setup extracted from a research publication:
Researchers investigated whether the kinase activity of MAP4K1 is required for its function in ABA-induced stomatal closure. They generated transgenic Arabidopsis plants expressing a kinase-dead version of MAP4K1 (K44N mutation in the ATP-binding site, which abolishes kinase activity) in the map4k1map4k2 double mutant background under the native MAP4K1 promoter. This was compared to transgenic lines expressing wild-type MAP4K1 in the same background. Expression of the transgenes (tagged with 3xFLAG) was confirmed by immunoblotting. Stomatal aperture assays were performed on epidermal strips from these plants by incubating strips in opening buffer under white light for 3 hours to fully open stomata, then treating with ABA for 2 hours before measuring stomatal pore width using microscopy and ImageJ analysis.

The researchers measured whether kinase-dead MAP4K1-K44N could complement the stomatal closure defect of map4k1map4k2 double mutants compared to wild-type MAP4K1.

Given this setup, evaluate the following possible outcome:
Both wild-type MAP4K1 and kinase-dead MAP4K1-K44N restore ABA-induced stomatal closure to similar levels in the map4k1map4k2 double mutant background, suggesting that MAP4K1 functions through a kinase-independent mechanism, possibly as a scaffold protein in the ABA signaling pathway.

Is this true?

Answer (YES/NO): NO